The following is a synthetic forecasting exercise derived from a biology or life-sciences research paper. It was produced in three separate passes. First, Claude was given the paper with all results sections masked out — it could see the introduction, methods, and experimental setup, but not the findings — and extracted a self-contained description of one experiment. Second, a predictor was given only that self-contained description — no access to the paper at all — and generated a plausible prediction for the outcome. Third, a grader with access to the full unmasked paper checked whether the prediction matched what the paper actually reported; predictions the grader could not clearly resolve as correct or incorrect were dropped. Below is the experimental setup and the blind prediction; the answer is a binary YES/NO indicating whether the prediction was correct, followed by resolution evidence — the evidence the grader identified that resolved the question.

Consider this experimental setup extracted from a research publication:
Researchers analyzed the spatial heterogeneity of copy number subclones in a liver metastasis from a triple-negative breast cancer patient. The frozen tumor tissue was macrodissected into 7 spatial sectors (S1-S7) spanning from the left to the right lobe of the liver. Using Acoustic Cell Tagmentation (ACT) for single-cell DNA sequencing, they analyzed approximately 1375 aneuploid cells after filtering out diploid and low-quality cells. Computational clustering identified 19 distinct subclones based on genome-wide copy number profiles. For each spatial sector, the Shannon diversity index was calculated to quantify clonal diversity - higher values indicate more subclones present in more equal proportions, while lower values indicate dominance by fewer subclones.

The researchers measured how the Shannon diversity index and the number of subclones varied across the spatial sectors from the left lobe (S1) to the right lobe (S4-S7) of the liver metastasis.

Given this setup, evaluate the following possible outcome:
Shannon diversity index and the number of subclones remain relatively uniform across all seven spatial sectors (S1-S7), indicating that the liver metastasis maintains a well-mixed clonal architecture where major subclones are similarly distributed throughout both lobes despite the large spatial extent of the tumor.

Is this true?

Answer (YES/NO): NO